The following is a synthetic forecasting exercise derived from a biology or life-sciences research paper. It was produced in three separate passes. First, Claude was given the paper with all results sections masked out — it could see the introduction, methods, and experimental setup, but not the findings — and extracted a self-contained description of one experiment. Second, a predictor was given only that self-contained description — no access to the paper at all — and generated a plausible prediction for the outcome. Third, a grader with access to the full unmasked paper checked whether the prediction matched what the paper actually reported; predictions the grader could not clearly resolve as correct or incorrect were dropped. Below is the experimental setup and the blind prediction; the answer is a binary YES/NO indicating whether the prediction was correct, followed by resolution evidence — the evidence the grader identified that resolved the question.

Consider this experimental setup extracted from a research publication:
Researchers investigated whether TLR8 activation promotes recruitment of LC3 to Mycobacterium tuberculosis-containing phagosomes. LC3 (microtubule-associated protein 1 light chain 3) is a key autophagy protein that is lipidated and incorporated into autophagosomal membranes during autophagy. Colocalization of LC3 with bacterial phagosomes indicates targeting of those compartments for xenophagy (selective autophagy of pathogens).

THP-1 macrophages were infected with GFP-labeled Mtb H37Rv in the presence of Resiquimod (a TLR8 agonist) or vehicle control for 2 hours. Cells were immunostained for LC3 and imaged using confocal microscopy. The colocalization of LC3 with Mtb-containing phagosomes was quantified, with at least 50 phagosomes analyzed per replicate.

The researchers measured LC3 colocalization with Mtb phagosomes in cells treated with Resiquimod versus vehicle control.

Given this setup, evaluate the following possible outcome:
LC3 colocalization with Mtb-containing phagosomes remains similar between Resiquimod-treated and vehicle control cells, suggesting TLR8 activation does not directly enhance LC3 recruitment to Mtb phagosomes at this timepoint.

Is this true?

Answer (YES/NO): NO